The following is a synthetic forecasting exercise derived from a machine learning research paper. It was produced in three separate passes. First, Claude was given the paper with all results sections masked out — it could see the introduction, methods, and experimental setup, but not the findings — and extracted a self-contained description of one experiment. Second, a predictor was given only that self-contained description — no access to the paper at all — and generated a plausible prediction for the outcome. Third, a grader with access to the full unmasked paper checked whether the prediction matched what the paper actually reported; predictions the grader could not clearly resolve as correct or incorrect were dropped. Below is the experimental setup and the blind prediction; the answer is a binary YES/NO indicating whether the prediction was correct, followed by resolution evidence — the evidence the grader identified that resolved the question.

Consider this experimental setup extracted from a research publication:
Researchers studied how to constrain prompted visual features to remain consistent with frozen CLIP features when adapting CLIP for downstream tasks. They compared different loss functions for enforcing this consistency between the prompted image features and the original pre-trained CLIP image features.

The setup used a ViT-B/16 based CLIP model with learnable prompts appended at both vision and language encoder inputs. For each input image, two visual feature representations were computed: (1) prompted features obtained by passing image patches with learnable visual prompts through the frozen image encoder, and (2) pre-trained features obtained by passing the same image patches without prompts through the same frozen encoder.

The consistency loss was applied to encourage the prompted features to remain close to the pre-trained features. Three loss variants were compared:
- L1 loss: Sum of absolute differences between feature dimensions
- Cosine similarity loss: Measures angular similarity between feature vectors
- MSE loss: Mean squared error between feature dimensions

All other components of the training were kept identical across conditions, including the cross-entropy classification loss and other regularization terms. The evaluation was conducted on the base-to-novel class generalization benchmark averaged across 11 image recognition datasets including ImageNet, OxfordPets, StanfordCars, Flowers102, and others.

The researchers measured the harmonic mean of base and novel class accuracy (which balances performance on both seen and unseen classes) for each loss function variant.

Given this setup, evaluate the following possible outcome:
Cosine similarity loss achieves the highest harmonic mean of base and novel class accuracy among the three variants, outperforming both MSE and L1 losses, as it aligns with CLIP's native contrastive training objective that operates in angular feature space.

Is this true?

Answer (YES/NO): NO